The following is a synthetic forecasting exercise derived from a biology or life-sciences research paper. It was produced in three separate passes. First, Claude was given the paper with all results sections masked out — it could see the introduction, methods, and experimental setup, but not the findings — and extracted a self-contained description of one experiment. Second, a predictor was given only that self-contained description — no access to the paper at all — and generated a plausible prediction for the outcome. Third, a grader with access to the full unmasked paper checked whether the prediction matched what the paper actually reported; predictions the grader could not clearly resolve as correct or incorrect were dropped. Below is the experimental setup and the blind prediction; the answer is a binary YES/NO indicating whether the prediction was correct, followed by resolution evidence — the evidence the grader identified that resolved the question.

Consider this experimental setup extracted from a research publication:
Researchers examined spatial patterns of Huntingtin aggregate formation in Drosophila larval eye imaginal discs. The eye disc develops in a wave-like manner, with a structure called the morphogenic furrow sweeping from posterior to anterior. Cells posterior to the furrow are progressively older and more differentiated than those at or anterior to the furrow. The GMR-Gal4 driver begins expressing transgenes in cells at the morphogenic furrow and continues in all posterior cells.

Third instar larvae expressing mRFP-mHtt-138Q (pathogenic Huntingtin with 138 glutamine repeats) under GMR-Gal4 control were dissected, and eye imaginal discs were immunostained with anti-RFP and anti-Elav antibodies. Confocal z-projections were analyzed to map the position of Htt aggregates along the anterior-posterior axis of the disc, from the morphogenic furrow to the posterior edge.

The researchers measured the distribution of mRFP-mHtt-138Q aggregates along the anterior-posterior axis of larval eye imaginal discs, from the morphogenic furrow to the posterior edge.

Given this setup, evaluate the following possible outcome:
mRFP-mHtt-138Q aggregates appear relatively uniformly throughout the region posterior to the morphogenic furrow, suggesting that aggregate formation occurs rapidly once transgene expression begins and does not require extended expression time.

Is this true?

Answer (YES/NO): NO